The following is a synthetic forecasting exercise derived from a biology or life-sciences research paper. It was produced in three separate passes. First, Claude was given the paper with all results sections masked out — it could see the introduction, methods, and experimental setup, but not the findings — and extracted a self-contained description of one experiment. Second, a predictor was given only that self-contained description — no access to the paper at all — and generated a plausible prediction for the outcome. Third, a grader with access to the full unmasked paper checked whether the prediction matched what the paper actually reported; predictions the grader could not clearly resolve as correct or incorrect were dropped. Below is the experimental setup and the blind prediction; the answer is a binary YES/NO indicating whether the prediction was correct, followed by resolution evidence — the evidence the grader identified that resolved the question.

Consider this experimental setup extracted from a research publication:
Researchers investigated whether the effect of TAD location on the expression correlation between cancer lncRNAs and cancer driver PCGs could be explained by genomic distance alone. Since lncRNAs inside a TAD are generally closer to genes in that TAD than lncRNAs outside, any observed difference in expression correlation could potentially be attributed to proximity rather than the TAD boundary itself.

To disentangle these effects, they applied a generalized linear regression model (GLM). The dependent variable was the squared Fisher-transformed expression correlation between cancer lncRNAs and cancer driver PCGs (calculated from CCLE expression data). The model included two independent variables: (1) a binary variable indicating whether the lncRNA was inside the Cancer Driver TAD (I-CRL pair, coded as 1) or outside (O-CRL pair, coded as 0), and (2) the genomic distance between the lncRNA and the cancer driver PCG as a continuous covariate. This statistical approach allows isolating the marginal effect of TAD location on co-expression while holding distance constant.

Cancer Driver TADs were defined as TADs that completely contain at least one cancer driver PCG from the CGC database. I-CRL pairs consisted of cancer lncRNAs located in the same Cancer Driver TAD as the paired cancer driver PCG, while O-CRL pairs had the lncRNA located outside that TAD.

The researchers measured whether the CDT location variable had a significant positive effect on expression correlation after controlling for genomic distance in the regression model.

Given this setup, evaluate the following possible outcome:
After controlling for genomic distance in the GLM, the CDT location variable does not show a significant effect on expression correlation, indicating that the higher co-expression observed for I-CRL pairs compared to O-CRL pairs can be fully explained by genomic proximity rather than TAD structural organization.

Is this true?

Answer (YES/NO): NO